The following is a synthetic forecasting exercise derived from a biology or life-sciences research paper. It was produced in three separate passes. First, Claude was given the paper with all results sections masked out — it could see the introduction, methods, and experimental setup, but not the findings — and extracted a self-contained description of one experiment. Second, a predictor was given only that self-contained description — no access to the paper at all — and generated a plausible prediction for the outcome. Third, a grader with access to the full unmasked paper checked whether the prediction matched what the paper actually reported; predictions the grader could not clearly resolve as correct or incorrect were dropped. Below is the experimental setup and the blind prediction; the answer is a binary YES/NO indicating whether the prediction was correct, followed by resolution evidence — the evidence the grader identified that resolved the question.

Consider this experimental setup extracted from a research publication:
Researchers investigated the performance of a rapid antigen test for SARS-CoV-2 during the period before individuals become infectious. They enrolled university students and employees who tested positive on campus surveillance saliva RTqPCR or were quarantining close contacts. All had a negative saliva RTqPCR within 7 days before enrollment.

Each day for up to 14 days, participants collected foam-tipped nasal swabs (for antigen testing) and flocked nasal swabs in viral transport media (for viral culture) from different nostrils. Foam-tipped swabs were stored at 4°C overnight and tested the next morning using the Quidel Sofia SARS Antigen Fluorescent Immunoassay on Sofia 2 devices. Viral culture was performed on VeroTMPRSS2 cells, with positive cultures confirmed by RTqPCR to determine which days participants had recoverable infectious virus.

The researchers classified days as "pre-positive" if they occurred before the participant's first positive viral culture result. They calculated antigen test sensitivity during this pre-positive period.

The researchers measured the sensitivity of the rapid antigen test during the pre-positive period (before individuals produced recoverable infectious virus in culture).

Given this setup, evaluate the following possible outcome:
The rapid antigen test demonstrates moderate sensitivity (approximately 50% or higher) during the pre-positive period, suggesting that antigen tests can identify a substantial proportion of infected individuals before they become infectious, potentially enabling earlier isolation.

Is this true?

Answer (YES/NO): NO